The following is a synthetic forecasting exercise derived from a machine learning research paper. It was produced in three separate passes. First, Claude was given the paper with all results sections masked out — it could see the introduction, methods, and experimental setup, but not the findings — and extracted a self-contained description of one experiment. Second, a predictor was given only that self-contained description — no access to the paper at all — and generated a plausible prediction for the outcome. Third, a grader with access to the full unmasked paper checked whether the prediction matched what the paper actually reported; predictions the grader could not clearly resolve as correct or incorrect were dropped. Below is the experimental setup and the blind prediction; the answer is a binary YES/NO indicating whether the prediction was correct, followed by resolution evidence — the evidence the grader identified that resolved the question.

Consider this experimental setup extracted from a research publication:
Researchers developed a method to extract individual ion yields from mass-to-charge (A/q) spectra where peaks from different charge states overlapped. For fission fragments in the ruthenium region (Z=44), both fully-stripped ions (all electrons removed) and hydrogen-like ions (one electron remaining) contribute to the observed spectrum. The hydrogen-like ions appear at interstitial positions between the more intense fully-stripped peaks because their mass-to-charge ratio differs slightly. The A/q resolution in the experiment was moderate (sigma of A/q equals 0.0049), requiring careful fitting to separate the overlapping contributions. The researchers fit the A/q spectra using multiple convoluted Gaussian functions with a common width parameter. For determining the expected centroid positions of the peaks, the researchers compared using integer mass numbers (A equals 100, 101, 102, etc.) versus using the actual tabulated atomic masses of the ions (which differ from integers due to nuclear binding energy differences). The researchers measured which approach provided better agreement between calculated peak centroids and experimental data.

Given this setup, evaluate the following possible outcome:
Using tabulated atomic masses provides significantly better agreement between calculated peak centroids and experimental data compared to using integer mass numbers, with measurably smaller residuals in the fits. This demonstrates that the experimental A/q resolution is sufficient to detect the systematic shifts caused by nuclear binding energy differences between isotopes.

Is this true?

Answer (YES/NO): NO